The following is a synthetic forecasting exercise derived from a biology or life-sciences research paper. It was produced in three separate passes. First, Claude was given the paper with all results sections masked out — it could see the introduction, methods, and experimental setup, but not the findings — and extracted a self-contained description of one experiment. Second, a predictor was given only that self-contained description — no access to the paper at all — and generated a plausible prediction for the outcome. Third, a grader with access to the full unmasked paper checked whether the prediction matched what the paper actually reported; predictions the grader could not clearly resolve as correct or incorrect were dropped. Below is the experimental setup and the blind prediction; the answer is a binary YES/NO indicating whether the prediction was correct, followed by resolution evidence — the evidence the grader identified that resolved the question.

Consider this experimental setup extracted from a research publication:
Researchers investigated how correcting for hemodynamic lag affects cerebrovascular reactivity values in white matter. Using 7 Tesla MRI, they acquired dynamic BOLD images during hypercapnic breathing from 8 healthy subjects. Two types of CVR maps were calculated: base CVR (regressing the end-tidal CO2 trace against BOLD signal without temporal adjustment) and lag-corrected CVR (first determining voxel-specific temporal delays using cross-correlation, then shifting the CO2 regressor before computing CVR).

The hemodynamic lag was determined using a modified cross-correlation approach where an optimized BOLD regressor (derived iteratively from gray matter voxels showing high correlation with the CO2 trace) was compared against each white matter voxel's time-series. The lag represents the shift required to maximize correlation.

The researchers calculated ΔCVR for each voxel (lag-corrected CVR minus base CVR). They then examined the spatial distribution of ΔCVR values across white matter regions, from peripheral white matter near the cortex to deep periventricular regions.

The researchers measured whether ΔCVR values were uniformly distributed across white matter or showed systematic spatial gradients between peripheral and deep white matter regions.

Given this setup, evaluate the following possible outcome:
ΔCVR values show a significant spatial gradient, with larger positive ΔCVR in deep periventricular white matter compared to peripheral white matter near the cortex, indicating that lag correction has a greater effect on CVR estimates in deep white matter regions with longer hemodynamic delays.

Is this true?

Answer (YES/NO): YES